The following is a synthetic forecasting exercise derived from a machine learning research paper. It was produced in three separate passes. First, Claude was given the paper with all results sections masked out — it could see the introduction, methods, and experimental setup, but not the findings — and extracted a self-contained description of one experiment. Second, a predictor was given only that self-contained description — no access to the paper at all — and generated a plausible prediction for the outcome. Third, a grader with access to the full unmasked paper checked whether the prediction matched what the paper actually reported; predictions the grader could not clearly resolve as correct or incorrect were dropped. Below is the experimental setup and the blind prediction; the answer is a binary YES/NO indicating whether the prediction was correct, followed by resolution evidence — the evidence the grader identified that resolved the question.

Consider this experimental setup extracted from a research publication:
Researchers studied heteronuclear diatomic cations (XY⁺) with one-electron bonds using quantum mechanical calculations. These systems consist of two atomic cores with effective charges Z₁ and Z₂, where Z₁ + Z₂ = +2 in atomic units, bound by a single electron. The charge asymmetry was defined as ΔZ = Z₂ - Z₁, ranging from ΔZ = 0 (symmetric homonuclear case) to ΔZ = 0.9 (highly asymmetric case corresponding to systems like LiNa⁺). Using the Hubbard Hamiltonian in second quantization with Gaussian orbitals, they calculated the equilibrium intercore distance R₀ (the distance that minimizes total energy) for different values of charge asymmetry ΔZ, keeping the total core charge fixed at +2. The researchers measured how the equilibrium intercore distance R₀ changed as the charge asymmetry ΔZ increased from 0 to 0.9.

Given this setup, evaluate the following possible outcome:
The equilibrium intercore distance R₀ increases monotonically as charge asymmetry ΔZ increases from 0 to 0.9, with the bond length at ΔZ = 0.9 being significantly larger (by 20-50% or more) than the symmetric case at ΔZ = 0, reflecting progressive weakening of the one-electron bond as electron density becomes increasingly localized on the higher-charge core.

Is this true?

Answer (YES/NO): NO